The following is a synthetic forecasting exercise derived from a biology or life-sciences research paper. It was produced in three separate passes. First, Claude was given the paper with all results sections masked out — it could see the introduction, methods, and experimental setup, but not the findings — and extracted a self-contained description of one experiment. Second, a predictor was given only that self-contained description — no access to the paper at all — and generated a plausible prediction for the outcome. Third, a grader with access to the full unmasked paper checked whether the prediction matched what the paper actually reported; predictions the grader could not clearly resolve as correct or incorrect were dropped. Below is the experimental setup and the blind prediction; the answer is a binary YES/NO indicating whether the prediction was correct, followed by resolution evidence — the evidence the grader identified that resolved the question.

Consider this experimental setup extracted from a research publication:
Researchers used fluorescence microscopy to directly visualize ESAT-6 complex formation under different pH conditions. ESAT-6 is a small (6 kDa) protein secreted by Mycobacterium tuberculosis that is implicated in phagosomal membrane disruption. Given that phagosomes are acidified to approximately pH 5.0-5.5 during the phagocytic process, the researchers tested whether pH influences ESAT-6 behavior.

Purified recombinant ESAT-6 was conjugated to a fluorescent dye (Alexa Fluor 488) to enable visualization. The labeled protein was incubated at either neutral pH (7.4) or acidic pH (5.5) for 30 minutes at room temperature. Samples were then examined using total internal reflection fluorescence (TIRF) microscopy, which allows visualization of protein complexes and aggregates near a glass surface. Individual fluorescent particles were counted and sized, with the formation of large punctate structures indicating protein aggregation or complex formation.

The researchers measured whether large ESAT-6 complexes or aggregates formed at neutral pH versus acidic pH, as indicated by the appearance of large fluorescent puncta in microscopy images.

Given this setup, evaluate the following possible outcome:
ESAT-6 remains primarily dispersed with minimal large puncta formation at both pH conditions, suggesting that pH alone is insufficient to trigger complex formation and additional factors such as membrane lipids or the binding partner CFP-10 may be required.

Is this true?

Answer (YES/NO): NO